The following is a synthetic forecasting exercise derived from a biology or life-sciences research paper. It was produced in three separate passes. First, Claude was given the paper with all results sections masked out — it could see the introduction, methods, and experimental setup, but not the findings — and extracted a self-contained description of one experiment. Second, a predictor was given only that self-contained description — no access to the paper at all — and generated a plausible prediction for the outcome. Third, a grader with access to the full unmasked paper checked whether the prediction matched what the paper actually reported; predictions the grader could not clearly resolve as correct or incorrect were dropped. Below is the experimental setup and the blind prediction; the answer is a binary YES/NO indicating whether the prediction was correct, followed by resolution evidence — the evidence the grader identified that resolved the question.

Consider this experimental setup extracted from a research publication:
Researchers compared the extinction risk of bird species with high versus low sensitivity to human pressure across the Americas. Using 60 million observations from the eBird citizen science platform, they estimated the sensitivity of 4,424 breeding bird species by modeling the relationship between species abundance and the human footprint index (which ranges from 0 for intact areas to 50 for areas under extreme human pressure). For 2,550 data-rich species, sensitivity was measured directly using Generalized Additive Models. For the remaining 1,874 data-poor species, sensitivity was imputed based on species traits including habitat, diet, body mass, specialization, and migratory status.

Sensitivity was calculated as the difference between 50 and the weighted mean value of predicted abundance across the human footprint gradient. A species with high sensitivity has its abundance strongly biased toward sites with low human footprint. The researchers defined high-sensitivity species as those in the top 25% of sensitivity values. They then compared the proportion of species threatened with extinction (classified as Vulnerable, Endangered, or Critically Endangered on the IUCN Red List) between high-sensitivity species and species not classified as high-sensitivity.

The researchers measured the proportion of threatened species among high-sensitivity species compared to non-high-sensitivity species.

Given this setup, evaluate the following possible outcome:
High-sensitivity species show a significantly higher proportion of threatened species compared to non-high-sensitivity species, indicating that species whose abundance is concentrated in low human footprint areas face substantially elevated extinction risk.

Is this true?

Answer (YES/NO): YES